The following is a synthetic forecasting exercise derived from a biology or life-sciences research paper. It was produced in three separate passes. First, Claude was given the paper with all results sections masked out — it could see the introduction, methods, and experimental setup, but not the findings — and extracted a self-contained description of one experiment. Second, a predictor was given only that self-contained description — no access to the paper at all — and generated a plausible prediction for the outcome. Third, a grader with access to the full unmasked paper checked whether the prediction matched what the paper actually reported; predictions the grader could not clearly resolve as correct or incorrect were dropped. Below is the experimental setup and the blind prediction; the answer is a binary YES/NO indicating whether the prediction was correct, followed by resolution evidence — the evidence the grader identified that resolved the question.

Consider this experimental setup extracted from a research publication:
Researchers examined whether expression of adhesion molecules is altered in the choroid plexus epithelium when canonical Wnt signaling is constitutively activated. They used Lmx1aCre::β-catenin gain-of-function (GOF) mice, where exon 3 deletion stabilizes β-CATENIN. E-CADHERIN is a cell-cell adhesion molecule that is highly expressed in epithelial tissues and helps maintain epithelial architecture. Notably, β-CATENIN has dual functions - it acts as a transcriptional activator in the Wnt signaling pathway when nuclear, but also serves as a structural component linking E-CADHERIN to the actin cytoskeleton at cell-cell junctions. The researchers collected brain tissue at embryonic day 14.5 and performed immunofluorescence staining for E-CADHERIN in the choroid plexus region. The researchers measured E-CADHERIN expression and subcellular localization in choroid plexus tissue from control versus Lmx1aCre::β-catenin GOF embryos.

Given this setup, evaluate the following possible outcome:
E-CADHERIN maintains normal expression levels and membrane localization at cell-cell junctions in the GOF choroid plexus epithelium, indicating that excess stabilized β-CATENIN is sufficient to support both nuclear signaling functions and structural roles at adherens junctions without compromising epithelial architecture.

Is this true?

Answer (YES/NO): NO